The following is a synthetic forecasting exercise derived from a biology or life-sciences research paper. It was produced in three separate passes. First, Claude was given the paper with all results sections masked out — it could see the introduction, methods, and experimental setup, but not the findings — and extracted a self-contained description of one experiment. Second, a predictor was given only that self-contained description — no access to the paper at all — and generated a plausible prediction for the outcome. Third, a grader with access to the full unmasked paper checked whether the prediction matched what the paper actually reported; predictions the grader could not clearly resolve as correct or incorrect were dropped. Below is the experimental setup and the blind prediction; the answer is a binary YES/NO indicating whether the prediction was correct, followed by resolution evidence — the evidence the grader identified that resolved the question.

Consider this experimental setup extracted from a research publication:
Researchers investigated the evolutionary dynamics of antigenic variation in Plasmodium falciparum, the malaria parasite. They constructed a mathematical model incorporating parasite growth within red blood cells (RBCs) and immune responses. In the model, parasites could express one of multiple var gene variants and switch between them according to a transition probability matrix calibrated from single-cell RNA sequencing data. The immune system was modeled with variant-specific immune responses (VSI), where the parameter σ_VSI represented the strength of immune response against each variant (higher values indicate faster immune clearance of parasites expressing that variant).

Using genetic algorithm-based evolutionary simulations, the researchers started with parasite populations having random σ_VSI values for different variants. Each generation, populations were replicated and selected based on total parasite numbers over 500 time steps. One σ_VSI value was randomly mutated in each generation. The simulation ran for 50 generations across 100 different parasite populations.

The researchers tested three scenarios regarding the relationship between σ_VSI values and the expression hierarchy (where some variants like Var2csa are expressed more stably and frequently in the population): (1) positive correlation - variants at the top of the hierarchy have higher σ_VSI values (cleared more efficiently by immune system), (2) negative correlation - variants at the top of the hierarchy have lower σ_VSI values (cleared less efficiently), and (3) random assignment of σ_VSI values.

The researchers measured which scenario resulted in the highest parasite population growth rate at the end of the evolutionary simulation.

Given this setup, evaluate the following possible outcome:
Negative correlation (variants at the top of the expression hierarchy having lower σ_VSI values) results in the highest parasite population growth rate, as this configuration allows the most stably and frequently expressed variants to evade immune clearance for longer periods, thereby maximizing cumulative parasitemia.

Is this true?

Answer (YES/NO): NO